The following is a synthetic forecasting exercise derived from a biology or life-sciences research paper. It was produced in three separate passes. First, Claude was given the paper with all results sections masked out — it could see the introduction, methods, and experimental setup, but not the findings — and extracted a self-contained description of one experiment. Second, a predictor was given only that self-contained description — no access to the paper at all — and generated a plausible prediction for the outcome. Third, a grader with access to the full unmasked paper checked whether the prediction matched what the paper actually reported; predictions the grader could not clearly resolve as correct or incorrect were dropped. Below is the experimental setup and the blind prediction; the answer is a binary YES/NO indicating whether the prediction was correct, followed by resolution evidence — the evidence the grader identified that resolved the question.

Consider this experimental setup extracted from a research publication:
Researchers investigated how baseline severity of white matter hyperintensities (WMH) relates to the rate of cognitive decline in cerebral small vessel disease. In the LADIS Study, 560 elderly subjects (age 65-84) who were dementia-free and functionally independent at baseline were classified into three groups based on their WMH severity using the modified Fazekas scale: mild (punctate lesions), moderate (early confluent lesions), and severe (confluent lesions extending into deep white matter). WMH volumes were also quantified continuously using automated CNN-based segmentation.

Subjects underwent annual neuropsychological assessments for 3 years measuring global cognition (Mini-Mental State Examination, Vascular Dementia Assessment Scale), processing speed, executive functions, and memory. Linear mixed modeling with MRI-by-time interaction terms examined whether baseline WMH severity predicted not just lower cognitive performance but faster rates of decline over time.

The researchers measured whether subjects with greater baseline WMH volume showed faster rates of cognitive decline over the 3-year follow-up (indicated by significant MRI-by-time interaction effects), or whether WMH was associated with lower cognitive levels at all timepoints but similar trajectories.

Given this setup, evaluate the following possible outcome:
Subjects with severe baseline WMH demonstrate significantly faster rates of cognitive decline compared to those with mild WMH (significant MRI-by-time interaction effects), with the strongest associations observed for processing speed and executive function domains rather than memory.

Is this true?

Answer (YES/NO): YES